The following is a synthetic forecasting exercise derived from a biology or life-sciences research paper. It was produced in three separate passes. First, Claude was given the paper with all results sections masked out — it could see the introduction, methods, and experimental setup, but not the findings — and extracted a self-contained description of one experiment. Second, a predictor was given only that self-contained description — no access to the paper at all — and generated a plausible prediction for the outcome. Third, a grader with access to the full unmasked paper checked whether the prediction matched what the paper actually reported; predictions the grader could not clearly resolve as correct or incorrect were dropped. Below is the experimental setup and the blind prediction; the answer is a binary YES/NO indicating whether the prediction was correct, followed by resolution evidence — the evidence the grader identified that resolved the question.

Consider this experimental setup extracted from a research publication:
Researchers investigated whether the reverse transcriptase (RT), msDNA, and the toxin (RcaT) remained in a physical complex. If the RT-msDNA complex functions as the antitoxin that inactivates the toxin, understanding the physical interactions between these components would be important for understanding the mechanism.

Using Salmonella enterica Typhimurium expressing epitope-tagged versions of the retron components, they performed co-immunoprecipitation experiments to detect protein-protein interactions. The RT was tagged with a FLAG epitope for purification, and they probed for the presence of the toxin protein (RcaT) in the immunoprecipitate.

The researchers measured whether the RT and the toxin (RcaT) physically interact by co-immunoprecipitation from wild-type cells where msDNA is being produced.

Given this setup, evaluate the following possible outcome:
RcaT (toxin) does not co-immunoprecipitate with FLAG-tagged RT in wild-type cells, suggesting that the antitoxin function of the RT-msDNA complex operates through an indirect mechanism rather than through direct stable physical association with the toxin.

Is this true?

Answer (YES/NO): NO